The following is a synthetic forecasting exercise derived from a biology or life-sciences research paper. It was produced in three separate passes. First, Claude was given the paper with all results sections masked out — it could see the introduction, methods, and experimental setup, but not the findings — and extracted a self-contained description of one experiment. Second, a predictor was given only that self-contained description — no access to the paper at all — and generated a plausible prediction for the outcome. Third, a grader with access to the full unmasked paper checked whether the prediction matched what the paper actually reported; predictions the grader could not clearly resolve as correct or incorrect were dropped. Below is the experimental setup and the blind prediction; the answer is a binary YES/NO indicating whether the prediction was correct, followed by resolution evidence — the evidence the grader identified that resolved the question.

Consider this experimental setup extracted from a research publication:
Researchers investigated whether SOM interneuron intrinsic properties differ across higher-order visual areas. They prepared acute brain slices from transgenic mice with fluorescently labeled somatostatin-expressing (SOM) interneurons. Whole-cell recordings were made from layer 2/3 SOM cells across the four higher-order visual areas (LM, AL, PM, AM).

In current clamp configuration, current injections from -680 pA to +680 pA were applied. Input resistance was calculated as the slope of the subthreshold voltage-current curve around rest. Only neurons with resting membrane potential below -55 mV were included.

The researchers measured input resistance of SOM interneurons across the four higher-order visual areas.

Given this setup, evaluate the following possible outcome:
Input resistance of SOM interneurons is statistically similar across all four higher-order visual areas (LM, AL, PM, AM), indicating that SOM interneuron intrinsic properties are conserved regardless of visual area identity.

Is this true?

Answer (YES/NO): YES